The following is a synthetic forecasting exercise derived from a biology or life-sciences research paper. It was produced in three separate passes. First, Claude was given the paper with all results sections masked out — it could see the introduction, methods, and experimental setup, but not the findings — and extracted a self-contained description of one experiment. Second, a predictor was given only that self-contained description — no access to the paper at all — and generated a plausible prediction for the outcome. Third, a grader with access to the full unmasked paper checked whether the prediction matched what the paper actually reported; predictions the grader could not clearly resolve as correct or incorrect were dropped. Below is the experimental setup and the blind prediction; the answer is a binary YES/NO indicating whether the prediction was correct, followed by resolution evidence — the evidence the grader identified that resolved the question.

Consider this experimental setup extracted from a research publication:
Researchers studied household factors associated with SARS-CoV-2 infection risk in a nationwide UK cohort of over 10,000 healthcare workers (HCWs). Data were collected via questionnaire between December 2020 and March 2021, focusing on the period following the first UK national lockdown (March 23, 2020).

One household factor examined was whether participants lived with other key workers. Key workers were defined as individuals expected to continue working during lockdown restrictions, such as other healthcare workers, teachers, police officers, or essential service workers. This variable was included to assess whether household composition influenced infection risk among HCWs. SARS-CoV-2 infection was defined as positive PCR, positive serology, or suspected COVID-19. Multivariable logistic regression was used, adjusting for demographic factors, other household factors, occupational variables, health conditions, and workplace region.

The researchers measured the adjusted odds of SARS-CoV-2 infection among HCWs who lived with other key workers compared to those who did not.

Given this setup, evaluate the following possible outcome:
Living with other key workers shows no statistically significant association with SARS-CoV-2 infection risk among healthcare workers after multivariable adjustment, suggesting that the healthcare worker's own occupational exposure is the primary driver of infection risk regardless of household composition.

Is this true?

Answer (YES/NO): NO